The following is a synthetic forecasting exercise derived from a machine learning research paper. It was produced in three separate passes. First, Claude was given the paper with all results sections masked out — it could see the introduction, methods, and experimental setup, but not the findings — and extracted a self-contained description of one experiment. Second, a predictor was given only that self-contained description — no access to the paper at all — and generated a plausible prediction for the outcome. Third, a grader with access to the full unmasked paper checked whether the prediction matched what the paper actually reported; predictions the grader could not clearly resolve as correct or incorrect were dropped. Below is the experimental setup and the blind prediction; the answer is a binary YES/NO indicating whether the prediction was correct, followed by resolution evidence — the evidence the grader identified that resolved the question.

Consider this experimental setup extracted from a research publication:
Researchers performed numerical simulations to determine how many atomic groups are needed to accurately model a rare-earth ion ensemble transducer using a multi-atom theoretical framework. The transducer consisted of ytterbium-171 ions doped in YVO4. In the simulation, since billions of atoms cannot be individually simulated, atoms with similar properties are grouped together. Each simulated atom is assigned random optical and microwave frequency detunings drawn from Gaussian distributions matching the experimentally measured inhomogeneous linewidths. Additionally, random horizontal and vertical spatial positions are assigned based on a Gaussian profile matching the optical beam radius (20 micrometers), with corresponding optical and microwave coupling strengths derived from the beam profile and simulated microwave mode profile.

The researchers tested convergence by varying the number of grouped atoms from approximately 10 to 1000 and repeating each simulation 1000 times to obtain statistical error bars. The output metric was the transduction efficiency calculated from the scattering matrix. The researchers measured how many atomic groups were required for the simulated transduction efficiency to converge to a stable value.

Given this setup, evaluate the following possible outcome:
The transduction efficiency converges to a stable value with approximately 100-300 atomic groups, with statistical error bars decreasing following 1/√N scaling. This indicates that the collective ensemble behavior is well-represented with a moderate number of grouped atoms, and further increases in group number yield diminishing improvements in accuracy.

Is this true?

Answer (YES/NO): NO